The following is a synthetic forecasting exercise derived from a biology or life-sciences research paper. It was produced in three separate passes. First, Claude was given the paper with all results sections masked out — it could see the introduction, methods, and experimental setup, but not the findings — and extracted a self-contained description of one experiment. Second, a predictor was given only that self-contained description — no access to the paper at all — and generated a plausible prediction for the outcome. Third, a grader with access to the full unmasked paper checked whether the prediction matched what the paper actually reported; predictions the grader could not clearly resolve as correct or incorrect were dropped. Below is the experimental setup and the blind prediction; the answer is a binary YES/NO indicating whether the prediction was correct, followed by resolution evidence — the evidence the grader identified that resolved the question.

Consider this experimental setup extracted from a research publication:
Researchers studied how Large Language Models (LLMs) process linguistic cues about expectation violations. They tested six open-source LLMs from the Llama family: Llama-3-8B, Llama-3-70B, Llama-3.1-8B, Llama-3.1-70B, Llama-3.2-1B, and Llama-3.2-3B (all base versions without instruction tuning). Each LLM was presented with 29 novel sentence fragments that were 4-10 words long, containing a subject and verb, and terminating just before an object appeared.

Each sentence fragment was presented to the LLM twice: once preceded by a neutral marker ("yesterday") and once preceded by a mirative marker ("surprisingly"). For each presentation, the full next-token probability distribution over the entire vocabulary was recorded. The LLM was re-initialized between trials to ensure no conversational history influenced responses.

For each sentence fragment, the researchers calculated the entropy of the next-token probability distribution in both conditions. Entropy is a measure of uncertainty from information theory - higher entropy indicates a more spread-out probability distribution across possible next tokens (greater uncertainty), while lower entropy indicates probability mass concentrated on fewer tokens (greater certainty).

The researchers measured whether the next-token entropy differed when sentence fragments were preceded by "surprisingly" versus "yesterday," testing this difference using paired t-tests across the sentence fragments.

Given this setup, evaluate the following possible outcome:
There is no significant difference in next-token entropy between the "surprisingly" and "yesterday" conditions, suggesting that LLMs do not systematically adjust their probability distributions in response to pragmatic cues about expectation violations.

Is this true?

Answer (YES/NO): NO